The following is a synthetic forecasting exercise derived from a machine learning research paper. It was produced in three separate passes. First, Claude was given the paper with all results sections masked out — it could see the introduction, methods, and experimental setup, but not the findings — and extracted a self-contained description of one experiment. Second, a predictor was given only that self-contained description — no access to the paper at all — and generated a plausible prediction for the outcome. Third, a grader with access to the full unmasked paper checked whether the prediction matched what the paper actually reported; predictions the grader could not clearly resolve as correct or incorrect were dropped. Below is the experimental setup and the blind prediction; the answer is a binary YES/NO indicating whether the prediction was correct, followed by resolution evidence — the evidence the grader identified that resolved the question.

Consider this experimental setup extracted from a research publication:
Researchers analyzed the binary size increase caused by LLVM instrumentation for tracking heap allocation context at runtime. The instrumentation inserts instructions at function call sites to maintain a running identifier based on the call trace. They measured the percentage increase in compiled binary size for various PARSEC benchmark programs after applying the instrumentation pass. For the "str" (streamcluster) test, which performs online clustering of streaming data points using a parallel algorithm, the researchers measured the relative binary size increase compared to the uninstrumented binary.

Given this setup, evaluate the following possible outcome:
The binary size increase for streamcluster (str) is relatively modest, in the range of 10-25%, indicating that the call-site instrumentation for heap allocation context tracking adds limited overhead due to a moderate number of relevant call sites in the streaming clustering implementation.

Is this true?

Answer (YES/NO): YES